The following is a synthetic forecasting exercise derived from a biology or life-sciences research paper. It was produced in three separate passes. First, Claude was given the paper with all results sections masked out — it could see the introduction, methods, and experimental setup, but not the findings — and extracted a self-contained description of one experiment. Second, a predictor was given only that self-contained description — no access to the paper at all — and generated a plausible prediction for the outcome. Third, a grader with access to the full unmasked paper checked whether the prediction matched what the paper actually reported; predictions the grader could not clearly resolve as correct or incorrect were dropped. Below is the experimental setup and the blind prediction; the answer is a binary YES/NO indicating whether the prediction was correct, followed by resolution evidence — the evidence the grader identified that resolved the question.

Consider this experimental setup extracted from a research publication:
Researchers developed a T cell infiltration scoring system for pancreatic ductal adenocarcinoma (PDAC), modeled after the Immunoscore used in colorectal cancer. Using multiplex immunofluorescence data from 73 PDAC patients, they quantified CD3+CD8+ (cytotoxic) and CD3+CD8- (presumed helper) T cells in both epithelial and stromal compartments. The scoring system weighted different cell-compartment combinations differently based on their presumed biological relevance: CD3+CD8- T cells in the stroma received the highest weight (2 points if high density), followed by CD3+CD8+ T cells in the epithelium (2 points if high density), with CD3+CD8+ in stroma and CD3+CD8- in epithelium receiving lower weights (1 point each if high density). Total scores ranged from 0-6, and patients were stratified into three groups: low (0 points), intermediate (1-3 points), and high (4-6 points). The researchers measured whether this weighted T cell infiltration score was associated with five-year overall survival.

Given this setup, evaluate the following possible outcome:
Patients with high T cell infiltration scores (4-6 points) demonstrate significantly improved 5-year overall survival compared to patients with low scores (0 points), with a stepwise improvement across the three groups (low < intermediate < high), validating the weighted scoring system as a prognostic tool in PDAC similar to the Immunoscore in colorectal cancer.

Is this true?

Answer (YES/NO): NO